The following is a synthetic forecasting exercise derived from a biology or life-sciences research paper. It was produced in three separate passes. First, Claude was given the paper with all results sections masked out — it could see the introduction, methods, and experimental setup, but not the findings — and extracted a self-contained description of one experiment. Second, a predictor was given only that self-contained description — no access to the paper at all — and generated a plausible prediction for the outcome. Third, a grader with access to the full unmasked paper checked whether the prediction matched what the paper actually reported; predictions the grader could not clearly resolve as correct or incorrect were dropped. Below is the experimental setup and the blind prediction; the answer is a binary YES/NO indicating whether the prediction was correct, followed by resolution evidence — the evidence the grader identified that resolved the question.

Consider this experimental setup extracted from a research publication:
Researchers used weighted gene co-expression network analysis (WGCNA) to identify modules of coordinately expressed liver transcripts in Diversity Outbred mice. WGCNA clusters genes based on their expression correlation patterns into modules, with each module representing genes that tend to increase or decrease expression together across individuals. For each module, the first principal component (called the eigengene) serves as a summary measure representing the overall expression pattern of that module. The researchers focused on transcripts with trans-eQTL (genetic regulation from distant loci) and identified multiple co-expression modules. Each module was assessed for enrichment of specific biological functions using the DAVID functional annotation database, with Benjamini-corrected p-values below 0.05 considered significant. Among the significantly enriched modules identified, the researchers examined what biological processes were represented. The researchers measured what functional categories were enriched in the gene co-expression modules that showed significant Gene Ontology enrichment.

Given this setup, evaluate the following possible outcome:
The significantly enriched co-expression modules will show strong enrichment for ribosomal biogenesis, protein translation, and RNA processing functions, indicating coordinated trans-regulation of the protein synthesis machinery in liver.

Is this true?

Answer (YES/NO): NO